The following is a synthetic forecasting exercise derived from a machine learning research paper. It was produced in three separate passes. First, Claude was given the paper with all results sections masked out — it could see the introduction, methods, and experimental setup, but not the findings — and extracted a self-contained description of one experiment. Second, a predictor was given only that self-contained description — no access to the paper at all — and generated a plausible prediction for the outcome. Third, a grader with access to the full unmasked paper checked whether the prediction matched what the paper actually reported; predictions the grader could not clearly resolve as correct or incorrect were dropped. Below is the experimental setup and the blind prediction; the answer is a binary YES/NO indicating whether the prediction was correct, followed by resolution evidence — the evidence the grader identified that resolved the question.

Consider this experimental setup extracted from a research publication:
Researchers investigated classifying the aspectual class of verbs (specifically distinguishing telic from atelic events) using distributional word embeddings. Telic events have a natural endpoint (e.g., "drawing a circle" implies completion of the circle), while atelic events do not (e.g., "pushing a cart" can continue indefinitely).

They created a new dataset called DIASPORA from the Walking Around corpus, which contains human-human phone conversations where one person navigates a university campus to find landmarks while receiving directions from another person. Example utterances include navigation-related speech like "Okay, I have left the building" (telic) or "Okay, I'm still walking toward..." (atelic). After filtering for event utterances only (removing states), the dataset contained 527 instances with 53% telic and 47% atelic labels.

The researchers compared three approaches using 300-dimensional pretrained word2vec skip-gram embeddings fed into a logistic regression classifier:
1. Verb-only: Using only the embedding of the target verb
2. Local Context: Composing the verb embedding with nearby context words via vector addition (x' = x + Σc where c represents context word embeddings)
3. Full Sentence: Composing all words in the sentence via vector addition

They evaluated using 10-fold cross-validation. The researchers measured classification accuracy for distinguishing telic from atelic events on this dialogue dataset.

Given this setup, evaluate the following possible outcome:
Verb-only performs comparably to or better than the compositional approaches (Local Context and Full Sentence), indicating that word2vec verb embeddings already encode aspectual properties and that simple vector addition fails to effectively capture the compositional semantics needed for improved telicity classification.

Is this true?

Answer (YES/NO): NO